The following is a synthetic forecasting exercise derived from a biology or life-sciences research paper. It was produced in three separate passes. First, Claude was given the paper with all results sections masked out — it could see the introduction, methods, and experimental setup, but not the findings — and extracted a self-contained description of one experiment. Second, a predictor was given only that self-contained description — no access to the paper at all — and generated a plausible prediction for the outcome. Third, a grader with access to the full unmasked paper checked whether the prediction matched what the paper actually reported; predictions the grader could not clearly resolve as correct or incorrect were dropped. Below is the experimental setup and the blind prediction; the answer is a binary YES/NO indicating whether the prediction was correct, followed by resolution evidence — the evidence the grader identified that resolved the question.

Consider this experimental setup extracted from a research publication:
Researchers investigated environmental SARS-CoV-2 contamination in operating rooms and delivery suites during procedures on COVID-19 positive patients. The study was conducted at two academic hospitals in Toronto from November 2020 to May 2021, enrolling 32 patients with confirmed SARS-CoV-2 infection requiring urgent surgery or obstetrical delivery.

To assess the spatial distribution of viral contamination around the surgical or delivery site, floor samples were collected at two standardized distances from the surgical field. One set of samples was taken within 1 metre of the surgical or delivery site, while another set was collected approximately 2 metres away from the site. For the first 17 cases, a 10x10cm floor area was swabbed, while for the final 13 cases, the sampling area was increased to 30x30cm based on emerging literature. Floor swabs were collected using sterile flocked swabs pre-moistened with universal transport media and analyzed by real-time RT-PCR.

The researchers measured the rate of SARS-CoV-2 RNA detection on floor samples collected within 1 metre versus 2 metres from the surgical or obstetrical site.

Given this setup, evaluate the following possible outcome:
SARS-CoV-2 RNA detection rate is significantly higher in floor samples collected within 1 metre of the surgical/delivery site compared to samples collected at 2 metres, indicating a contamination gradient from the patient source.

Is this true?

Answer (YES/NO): NO